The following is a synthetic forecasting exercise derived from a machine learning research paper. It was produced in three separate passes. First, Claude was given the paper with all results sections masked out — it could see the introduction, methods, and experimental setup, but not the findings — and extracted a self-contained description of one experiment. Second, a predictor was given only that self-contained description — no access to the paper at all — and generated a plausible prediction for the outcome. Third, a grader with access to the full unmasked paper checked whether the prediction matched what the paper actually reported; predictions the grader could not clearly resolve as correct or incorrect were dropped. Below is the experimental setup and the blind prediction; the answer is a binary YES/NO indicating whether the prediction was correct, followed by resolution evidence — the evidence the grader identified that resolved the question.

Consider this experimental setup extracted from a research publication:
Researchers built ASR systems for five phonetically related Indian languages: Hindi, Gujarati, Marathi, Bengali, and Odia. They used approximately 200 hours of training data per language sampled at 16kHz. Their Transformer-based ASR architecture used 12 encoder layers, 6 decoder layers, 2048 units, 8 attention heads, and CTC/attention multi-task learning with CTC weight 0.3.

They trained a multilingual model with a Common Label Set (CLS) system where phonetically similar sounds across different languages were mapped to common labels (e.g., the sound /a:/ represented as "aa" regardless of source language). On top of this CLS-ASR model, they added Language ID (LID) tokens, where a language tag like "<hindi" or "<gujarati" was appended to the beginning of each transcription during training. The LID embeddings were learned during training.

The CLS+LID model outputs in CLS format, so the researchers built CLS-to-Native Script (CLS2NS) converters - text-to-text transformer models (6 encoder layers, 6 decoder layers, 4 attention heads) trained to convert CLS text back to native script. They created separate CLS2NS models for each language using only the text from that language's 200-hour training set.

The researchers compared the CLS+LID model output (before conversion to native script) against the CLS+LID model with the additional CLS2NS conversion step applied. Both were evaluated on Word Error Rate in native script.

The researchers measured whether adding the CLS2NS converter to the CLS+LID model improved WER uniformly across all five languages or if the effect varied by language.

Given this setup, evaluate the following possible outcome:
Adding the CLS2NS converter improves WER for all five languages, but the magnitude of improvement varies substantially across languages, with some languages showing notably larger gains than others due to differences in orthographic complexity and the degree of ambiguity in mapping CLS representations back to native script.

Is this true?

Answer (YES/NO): NO